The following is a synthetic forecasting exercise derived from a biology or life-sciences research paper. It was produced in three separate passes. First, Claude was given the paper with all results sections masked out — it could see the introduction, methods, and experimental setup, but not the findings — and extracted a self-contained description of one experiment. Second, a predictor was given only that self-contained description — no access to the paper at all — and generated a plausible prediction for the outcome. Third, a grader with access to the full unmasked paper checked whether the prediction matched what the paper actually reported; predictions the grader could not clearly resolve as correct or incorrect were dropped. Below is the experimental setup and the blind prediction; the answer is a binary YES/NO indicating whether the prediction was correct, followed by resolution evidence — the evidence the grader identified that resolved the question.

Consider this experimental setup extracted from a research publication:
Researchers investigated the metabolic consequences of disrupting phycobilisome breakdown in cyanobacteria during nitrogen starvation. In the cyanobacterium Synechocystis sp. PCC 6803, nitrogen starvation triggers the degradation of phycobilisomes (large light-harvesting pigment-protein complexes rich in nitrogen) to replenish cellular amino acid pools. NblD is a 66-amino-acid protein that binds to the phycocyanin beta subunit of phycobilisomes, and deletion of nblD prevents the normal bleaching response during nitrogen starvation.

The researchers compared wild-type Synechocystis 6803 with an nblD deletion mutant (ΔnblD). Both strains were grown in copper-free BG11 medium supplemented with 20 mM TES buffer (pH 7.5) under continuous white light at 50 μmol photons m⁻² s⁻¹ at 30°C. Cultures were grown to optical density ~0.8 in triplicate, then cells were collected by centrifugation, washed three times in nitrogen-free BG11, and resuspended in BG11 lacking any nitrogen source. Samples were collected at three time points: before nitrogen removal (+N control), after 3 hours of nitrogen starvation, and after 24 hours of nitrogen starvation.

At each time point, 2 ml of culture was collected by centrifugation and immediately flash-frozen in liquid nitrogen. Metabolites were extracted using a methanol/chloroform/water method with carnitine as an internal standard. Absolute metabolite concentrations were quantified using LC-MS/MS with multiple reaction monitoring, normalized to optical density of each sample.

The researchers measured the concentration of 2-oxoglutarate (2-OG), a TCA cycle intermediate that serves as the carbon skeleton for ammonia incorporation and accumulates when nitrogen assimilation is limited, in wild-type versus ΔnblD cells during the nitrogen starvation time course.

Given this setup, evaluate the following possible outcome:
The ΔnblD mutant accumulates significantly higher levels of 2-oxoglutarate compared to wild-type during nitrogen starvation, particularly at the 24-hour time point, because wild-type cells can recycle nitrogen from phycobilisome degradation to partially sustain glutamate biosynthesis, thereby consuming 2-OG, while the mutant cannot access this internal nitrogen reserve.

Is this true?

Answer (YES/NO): NO